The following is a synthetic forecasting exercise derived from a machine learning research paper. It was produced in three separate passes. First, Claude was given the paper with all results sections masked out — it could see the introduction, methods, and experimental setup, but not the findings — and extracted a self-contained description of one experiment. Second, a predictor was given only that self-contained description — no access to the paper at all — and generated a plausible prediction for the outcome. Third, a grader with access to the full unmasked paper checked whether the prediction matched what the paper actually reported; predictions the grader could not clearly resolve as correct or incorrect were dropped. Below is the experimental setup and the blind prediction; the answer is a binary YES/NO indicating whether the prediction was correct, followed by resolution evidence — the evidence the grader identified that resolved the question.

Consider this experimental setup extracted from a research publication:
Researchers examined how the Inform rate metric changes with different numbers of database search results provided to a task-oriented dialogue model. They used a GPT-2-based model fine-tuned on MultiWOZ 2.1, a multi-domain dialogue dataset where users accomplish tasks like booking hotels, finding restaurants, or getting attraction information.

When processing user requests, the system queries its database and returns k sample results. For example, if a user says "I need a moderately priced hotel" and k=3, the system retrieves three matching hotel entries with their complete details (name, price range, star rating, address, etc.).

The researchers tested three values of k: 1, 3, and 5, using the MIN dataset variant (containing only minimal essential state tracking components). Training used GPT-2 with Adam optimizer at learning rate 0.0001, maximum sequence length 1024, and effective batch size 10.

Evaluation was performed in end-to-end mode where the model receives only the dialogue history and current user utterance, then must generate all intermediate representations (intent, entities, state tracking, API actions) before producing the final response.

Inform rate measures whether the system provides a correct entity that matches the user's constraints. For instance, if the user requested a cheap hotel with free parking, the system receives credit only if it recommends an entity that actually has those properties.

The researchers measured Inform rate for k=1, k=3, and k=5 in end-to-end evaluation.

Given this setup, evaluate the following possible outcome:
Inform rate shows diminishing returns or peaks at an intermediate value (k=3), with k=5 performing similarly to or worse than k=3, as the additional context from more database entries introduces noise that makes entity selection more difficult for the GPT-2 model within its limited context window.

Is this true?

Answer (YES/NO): NO